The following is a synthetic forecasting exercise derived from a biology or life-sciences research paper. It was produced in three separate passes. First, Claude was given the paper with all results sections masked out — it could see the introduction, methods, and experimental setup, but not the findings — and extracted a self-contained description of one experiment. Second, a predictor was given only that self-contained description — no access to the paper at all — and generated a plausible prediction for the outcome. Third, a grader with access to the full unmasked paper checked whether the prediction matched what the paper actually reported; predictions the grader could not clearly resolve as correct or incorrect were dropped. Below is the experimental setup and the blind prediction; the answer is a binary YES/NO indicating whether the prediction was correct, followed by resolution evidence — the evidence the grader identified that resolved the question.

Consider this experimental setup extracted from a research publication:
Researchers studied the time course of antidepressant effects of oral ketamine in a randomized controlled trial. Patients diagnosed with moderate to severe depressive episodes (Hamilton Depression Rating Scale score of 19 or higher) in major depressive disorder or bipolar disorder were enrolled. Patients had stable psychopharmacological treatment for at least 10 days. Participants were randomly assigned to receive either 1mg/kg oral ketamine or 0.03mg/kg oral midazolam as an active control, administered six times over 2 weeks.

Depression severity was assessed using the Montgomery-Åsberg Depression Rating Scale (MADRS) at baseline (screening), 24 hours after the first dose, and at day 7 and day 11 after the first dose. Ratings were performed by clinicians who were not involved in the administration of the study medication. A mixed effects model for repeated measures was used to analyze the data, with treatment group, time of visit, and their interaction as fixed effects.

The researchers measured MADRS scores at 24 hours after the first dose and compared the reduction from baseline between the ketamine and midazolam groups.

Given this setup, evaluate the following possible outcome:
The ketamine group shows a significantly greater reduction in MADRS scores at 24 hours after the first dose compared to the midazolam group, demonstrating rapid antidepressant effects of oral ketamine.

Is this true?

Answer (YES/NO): NO